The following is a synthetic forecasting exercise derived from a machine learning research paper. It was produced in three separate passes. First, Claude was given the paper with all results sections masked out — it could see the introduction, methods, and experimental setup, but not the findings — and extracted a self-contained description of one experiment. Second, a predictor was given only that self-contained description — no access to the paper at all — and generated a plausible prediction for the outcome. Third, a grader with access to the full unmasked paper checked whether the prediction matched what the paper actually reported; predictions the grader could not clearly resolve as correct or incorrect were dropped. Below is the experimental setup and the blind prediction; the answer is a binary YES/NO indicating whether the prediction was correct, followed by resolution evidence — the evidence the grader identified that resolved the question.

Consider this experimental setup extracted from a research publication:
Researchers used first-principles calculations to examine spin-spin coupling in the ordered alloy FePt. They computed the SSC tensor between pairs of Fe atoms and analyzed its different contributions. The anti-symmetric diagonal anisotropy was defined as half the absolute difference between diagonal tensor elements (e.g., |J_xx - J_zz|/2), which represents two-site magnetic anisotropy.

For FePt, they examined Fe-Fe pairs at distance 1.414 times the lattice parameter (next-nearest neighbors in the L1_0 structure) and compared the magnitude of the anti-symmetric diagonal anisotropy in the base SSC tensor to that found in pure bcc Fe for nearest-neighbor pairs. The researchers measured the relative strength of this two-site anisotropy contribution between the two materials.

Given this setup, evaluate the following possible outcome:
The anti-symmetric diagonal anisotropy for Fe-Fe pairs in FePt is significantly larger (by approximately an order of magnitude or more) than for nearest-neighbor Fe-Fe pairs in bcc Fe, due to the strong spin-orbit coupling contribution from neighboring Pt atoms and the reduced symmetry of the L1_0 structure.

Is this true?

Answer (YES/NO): YES